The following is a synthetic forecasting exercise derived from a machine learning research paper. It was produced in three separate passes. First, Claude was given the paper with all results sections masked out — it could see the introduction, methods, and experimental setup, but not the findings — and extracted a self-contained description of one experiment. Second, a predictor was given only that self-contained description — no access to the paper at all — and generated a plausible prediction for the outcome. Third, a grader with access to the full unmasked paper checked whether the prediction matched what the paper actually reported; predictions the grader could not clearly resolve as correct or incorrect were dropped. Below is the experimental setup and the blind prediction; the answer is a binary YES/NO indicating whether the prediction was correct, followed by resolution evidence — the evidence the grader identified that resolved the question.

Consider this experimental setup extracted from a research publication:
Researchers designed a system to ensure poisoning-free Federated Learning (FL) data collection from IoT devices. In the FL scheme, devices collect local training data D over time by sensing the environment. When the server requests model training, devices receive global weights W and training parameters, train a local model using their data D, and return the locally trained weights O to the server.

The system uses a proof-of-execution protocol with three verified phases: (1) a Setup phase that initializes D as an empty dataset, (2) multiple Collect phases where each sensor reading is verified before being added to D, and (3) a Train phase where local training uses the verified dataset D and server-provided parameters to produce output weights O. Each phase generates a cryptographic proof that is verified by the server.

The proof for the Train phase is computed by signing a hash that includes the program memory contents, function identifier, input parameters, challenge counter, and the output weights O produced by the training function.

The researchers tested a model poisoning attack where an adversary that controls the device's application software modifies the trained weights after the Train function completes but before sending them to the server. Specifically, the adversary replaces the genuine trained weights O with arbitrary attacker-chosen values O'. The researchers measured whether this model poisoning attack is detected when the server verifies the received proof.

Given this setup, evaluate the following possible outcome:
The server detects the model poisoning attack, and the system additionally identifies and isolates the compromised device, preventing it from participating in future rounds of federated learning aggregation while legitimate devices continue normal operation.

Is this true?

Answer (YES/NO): NO